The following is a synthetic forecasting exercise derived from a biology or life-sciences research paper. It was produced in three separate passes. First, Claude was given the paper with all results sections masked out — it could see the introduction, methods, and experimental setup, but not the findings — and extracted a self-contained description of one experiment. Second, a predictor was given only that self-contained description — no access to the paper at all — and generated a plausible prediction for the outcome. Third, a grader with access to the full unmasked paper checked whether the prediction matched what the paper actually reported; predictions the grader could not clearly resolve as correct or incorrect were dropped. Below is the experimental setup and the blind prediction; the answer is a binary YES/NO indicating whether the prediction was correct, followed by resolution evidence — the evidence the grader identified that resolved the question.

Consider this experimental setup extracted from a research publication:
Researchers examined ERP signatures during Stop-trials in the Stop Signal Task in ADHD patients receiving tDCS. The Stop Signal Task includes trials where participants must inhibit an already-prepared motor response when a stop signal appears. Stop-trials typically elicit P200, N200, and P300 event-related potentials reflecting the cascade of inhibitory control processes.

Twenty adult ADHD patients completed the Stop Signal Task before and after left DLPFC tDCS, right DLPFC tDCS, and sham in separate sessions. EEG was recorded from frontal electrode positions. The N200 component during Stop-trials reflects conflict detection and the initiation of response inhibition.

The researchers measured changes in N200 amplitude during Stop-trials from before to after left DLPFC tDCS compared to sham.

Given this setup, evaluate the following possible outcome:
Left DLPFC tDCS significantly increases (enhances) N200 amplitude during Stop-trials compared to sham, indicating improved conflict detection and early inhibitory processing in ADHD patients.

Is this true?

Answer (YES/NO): NO